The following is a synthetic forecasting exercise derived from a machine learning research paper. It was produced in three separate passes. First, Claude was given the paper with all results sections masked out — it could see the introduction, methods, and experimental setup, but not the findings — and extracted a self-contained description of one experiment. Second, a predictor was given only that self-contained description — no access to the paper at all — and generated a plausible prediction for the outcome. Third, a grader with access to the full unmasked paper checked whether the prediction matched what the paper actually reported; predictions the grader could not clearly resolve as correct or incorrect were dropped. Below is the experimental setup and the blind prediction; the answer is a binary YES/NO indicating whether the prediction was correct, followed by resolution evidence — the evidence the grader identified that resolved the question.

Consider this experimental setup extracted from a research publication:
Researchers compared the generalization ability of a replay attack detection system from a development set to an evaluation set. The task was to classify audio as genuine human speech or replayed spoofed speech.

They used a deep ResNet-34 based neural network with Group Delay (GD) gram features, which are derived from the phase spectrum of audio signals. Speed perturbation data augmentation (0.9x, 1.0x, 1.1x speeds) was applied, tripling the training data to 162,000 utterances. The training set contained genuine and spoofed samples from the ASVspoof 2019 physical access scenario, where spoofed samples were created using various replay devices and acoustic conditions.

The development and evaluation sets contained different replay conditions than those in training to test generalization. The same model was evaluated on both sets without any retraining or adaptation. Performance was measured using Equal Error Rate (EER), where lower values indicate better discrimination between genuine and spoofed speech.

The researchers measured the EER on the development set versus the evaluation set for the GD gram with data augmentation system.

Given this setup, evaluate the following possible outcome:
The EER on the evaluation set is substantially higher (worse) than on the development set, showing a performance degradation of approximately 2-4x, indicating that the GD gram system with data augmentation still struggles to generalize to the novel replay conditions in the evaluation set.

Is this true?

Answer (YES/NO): NO